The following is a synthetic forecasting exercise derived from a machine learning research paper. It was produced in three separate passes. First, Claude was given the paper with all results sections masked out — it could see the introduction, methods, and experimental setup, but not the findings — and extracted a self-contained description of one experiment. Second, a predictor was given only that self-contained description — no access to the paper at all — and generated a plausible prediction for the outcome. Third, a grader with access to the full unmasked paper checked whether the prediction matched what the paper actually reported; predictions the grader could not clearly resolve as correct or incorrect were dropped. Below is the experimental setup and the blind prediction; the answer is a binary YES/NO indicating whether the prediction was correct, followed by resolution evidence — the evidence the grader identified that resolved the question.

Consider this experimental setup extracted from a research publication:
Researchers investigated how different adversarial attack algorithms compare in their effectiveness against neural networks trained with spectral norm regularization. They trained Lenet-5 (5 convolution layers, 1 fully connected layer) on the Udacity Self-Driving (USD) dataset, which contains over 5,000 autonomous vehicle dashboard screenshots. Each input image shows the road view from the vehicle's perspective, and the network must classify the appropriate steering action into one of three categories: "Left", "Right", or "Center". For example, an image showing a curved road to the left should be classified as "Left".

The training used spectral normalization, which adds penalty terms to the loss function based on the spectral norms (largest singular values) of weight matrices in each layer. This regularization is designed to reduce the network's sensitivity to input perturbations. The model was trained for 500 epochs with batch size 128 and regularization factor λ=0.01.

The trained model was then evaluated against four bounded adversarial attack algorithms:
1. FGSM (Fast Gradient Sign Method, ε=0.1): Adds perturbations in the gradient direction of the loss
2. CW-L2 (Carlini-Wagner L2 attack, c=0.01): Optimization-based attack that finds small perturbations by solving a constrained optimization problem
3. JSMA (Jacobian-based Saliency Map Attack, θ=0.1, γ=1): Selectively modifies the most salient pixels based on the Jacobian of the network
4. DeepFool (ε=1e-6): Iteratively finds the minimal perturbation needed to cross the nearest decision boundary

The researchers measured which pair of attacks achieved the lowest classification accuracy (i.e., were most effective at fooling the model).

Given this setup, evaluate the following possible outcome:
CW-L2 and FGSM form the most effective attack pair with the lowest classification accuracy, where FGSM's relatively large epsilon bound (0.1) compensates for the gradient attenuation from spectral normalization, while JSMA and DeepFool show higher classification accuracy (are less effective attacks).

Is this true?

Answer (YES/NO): NO